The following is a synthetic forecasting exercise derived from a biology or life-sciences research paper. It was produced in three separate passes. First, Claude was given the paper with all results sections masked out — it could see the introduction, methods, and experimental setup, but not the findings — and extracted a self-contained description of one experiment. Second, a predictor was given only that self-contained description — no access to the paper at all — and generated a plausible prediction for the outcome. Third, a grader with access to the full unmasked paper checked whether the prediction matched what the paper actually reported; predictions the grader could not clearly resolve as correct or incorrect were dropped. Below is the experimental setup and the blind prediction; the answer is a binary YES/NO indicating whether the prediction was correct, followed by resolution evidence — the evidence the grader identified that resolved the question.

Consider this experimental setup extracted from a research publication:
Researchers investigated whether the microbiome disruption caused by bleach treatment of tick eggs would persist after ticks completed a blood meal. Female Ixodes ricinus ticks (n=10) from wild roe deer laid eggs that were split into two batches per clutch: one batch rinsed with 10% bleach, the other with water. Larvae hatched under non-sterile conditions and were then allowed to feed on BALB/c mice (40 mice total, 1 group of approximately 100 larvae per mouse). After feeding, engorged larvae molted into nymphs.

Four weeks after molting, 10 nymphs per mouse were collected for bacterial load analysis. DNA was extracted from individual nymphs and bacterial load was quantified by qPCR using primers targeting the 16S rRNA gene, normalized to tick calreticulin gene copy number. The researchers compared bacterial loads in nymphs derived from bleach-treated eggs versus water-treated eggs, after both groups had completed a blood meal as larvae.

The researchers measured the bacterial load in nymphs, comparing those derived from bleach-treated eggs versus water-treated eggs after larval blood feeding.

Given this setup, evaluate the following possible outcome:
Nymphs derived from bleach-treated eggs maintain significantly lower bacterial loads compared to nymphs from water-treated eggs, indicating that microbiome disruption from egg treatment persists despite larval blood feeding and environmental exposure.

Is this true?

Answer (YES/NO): NO